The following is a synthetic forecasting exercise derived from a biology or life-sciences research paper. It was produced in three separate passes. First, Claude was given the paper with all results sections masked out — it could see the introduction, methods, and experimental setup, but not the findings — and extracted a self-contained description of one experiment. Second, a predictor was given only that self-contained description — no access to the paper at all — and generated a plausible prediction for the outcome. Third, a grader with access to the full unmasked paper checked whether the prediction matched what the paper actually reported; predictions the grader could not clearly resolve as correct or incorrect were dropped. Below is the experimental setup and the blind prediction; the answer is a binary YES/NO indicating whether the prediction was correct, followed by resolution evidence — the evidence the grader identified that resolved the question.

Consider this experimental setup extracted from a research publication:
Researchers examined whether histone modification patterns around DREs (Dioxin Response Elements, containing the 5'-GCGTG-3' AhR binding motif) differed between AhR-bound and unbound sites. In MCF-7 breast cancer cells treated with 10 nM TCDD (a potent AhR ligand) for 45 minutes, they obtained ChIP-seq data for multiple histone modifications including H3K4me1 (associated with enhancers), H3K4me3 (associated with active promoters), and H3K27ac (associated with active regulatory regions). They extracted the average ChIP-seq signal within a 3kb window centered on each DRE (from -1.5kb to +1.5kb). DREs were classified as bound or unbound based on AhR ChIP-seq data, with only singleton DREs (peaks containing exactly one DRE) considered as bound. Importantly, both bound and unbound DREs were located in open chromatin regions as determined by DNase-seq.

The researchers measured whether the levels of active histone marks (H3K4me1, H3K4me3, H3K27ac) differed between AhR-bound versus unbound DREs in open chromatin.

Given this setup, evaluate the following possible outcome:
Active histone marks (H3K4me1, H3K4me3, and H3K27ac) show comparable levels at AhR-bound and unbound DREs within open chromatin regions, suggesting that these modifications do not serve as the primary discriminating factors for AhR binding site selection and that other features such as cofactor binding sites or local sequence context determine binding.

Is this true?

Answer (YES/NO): NO